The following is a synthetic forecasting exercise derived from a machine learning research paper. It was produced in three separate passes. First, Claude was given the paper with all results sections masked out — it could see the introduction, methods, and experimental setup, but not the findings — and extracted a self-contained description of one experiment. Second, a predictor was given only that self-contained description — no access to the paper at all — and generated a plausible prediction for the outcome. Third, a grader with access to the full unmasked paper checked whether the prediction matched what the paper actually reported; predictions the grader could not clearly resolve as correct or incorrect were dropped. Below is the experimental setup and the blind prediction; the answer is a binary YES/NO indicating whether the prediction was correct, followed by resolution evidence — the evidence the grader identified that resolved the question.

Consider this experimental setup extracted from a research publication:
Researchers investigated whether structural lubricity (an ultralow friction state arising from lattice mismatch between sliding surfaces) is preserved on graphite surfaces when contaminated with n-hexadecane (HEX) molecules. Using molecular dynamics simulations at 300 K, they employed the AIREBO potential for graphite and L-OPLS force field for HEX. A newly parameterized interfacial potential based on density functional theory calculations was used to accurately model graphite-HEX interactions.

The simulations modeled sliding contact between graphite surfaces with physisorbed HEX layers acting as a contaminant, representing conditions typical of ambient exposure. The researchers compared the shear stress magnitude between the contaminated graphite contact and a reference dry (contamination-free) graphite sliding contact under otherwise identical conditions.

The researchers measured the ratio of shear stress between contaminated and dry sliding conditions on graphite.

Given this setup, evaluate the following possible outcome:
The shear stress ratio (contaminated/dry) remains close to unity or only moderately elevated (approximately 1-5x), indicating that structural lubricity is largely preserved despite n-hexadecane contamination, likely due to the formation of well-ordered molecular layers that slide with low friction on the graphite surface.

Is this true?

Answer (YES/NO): NO